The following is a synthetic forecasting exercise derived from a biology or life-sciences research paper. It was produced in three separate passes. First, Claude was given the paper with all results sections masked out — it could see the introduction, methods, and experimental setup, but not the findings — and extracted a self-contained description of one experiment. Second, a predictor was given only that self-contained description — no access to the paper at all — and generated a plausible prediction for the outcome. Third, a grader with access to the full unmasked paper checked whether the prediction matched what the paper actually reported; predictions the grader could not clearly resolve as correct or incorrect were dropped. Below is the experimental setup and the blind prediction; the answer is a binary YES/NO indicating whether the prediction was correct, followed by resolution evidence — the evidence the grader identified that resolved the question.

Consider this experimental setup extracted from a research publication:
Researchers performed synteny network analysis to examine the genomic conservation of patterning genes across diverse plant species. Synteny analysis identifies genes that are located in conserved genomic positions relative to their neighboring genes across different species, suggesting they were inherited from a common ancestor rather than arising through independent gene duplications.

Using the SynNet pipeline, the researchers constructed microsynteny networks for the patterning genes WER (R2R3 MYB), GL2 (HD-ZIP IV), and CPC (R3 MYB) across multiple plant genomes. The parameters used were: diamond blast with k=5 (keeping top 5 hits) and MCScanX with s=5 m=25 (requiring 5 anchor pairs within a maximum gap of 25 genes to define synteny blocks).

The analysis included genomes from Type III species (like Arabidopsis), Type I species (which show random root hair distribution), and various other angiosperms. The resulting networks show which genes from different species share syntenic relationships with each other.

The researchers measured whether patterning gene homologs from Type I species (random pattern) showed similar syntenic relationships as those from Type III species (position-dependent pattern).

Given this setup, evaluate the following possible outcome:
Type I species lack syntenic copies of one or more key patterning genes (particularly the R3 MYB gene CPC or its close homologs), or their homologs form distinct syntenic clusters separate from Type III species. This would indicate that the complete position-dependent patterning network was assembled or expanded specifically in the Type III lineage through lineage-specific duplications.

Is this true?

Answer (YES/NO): NO